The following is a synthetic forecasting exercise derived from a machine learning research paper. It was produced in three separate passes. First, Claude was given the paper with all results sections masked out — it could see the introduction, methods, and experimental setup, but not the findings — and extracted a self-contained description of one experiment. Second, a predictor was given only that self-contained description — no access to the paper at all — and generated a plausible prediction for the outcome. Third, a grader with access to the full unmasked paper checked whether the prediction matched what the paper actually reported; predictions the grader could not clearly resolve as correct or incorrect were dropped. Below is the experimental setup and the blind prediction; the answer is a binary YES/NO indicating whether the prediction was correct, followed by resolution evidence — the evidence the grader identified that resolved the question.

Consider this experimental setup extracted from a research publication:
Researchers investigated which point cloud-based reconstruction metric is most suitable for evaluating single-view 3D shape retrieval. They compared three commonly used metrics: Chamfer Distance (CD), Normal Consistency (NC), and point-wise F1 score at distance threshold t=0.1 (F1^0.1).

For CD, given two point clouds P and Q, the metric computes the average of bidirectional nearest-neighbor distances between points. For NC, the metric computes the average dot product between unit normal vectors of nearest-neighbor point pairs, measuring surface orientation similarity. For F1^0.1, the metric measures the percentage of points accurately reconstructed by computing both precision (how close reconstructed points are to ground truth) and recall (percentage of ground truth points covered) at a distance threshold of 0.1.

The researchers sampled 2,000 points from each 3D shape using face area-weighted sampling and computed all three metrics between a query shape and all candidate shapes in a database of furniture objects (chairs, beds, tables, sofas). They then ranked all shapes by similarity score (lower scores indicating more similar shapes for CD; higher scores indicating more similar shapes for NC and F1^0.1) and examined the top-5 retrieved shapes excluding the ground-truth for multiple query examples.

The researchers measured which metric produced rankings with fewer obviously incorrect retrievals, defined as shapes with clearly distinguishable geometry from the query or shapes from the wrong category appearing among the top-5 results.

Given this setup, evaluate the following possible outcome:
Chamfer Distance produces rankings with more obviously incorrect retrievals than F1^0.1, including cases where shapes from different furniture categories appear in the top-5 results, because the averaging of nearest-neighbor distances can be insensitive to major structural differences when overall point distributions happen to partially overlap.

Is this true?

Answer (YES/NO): NO